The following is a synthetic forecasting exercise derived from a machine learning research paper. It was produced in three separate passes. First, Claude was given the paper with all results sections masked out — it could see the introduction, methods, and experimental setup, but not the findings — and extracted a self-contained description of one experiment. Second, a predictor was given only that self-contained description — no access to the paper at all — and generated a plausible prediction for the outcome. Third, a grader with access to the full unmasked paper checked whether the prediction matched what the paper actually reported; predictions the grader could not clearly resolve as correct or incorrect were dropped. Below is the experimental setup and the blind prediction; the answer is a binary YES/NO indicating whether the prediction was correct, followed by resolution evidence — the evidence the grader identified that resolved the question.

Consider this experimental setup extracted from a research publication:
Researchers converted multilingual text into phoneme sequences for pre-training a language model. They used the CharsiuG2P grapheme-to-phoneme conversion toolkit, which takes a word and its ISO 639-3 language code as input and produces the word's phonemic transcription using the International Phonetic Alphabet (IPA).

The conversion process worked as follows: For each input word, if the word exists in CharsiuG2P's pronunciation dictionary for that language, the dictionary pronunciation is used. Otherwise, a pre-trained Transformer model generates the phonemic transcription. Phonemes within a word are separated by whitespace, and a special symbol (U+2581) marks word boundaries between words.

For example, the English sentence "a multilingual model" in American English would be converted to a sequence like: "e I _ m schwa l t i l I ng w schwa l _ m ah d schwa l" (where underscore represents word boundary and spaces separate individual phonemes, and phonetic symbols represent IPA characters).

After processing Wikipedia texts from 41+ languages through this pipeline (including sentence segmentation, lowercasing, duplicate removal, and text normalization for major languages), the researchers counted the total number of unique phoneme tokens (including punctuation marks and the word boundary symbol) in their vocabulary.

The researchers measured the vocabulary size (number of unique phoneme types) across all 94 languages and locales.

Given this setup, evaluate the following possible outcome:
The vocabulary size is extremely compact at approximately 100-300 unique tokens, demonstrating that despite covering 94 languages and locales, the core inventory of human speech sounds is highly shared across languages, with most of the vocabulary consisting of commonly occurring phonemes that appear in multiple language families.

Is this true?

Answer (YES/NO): NO